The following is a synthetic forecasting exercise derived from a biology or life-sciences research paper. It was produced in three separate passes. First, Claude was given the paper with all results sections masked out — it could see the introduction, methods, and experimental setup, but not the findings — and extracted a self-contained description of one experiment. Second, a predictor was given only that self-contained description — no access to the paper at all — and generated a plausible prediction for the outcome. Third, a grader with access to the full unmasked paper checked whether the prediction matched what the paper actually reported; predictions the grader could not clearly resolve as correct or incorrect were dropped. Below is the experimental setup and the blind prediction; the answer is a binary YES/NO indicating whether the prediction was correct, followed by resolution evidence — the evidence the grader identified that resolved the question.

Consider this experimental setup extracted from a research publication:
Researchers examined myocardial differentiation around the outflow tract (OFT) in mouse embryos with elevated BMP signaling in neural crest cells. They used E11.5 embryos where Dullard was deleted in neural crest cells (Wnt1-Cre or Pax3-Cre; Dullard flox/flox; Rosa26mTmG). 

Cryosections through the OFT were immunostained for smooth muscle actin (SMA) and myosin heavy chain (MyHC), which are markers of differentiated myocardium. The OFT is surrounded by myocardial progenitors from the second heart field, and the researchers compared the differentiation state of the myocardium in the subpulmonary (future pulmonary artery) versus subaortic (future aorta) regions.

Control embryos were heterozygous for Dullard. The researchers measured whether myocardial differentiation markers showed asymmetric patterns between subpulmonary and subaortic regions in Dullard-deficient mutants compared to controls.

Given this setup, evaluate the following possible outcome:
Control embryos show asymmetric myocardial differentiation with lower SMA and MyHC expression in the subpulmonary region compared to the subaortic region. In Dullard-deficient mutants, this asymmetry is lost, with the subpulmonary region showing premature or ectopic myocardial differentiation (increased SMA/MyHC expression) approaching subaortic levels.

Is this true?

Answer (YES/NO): NO